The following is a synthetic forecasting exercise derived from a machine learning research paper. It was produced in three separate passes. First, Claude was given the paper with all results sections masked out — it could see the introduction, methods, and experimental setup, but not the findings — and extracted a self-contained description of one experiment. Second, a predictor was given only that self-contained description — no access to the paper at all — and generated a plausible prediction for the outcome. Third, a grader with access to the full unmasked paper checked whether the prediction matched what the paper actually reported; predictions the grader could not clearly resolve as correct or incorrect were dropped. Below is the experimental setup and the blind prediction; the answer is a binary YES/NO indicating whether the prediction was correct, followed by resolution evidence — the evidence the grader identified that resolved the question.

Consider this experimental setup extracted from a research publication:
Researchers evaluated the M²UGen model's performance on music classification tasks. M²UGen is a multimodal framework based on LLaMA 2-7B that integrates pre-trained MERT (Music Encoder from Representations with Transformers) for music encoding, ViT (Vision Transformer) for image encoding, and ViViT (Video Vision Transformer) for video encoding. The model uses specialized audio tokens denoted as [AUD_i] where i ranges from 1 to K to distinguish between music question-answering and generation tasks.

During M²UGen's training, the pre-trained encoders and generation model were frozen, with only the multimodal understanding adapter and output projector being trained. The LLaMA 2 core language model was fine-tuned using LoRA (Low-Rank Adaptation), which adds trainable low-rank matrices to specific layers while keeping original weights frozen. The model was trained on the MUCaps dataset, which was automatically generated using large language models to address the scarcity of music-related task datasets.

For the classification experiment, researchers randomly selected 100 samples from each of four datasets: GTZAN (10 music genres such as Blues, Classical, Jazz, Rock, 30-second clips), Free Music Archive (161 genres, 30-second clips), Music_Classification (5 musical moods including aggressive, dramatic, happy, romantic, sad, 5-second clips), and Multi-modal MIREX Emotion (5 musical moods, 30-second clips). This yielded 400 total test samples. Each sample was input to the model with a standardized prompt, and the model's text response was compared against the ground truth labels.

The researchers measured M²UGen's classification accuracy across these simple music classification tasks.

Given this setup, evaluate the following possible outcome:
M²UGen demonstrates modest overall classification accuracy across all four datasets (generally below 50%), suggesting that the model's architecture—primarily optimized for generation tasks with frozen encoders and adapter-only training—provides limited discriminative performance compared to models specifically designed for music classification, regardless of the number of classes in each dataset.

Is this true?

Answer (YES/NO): YES